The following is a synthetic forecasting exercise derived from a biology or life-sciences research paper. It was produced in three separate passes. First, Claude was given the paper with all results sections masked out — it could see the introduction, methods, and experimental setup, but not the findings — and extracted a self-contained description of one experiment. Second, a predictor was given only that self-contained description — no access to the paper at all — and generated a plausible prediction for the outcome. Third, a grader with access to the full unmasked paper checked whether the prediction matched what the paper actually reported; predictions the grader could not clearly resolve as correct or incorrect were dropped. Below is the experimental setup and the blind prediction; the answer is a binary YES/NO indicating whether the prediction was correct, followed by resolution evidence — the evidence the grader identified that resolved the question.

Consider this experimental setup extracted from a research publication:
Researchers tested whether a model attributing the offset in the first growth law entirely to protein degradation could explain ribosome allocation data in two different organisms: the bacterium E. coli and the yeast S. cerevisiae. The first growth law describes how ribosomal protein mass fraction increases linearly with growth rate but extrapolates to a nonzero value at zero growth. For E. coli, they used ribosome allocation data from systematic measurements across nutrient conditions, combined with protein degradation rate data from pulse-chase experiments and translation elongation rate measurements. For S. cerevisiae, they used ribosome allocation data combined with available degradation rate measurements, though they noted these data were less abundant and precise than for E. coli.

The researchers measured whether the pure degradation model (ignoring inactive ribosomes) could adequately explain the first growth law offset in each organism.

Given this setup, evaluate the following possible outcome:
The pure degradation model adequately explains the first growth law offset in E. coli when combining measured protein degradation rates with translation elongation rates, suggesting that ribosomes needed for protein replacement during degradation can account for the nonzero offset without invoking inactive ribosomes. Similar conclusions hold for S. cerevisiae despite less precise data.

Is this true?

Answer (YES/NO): NO